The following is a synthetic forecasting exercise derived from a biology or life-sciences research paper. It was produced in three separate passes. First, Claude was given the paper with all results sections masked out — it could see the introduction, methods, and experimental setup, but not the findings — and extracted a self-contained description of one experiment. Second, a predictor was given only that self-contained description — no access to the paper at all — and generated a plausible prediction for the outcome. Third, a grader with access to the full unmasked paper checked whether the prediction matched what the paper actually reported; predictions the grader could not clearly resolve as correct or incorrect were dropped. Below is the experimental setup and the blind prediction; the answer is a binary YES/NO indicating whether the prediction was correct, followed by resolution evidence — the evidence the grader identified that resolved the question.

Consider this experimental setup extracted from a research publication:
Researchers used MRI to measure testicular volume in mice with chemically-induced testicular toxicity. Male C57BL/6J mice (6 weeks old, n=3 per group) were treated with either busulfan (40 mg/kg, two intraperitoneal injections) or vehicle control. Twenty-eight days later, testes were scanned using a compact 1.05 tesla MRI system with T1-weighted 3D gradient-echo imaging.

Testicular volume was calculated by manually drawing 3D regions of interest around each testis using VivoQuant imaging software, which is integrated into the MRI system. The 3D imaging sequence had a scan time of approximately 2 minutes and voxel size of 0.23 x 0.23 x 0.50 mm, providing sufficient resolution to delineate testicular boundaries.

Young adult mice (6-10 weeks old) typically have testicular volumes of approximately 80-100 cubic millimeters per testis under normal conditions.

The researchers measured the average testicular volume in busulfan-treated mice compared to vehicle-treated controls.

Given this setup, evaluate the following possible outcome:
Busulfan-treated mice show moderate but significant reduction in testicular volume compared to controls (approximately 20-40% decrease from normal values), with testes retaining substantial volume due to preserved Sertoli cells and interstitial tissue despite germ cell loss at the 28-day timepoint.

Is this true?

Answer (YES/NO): NO